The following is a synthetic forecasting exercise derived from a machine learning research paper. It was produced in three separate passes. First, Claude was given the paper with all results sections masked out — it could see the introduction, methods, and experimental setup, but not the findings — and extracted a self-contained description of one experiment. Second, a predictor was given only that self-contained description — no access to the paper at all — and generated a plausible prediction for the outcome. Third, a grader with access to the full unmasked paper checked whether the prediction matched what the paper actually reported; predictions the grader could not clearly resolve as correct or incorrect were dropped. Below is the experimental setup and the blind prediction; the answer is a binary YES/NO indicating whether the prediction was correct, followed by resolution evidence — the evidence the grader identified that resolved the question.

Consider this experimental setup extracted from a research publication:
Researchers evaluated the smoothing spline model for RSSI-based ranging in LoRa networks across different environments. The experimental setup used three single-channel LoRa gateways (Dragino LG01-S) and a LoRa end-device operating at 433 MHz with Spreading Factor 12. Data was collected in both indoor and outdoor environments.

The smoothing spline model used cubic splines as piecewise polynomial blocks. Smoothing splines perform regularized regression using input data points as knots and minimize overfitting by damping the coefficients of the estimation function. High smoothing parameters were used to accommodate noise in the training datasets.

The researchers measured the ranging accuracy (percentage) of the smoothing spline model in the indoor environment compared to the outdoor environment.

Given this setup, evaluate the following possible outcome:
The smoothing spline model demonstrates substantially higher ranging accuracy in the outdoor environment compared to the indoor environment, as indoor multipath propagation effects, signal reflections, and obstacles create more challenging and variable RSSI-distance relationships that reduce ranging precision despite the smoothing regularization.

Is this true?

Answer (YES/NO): NO